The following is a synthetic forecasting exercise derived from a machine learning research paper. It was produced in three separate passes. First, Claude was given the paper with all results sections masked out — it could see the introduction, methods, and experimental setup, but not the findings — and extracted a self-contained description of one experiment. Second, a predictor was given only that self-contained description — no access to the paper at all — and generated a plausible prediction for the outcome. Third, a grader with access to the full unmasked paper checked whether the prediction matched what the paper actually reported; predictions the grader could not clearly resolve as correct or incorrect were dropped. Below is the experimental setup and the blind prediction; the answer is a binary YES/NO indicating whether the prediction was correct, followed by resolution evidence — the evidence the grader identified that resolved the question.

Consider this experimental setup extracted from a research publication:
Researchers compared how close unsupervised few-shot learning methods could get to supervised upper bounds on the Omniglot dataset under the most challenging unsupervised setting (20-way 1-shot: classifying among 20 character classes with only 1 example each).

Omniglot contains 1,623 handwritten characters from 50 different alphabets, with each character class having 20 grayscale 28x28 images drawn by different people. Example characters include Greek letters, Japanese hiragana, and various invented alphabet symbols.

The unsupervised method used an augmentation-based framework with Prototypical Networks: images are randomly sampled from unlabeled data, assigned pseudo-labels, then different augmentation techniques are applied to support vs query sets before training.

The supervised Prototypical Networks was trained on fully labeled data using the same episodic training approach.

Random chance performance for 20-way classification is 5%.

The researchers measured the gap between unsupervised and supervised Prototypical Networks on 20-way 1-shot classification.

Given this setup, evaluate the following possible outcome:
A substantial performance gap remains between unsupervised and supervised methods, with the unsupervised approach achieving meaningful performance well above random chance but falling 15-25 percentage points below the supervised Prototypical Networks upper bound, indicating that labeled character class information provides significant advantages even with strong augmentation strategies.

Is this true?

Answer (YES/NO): YES